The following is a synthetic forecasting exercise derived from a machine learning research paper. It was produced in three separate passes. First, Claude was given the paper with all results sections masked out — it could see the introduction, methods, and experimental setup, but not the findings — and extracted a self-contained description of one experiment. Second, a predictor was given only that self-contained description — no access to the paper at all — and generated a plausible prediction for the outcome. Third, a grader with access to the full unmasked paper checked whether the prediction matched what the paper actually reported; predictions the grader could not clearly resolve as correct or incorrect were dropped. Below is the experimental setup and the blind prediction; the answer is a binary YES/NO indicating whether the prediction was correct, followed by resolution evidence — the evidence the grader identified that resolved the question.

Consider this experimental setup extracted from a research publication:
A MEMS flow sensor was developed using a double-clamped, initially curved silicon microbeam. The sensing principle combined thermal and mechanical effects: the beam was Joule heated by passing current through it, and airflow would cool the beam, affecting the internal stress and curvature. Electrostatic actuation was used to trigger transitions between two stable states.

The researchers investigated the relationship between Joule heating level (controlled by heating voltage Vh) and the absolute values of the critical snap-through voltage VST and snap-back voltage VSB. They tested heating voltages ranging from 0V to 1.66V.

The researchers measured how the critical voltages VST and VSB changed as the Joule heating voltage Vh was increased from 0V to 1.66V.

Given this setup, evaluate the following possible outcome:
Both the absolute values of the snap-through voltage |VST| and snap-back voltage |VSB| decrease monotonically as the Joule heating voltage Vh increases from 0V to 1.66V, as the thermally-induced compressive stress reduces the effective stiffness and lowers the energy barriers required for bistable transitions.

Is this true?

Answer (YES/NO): NO